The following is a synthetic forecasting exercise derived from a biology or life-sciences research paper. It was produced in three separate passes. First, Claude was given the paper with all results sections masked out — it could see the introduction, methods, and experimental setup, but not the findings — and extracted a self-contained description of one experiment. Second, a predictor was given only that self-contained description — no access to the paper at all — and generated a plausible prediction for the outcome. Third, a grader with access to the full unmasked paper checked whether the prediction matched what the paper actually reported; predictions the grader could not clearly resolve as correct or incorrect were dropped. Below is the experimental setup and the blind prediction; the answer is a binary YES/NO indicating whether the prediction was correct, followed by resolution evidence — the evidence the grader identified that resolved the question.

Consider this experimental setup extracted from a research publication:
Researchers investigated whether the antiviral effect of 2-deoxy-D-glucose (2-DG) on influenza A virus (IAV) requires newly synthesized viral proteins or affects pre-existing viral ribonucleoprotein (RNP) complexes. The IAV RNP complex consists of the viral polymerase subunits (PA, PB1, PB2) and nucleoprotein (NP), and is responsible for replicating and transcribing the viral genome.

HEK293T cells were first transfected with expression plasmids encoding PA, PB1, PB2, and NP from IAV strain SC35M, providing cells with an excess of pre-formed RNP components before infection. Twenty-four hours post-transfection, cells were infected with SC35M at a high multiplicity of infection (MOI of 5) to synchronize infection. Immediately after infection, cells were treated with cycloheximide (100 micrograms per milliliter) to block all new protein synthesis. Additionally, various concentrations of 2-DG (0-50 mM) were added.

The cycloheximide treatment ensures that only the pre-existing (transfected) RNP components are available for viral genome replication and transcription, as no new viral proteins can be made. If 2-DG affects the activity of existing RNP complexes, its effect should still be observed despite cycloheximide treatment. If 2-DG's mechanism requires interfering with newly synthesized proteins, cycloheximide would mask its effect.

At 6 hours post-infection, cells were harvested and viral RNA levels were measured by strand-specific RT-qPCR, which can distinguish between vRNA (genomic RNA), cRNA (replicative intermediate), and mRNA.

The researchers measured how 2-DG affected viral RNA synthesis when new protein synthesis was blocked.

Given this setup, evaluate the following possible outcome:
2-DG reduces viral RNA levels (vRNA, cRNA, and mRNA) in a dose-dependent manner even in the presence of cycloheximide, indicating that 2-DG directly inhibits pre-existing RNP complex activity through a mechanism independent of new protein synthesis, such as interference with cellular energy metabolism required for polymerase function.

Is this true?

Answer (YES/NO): NO